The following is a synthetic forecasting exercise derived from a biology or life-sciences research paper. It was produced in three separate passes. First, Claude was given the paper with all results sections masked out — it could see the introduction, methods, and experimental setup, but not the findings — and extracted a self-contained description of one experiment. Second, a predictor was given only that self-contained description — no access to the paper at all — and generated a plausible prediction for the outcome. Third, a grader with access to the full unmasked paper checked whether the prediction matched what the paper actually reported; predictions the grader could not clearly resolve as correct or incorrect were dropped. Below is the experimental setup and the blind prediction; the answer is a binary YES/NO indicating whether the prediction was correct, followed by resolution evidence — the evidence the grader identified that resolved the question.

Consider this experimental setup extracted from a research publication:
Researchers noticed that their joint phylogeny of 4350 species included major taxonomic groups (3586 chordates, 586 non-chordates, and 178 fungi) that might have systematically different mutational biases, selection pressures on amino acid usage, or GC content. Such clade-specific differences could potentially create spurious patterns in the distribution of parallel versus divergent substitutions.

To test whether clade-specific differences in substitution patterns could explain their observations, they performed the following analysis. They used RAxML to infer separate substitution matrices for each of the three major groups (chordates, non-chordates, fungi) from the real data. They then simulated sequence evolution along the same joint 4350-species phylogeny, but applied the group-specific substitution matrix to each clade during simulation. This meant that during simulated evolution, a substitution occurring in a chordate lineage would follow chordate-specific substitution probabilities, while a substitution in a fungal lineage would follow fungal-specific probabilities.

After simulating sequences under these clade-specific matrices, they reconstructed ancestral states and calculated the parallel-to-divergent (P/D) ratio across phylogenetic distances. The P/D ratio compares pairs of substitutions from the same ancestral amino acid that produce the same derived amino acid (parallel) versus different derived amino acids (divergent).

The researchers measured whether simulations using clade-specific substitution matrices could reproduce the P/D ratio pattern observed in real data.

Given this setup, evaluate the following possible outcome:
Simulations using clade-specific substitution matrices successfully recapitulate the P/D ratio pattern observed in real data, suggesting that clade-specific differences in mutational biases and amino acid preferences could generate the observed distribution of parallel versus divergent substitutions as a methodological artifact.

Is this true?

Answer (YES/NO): NO